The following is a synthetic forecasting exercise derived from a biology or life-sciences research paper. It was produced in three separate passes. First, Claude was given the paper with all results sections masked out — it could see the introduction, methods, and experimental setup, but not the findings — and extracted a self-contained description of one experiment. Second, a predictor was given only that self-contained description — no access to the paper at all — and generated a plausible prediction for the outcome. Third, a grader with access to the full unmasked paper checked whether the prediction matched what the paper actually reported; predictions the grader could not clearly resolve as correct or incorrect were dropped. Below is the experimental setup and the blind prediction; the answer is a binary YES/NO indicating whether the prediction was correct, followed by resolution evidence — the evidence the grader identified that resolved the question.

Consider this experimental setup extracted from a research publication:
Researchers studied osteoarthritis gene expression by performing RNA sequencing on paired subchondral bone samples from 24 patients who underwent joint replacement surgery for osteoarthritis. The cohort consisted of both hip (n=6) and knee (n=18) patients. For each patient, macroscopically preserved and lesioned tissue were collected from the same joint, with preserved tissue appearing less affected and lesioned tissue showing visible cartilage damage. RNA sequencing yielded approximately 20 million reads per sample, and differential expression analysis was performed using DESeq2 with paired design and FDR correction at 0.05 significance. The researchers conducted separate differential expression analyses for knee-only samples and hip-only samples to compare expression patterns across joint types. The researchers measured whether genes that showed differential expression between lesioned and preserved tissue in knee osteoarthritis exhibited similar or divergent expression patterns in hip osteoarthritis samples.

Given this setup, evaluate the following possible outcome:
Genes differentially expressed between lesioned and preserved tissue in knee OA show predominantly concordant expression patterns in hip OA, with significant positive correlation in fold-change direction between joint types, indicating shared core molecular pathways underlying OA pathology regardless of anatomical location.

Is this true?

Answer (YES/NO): NO